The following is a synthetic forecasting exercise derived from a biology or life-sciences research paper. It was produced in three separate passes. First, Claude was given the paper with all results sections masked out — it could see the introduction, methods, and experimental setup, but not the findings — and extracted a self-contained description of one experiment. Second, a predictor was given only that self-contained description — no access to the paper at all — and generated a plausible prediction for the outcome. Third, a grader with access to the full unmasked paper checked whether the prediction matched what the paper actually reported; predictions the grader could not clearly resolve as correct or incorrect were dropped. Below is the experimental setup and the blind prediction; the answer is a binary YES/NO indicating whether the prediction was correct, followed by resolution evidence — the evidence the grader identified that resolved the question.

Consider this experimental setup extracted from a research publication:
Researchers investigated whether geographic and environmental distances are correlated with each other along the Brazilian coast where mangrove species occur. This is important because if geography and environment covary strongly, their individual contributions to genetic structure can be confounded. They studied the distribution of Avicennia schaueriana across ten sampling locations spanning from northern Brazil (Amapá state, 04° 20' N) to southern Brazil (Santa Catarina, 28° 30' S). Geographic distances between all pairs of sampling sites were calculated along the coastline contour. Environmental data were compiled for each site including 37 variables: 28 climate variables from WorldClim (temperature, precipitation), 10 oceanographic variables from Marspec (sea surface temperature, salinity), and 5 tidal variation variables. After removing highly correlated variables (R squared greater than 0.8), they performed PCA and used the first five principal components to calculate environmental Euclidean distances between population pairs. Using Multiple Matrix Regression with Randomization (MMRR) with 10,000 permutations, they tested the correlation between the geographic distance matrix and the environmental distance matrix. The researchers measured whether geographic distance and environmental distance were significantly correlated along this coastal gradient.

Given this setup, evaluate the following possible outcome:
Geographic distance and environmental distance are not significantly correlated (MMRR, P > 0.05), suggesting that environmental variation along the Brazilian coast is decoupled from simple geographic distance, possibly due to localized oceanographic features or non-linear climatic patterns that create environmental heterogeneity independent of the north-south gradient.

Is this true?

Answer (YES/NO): NO